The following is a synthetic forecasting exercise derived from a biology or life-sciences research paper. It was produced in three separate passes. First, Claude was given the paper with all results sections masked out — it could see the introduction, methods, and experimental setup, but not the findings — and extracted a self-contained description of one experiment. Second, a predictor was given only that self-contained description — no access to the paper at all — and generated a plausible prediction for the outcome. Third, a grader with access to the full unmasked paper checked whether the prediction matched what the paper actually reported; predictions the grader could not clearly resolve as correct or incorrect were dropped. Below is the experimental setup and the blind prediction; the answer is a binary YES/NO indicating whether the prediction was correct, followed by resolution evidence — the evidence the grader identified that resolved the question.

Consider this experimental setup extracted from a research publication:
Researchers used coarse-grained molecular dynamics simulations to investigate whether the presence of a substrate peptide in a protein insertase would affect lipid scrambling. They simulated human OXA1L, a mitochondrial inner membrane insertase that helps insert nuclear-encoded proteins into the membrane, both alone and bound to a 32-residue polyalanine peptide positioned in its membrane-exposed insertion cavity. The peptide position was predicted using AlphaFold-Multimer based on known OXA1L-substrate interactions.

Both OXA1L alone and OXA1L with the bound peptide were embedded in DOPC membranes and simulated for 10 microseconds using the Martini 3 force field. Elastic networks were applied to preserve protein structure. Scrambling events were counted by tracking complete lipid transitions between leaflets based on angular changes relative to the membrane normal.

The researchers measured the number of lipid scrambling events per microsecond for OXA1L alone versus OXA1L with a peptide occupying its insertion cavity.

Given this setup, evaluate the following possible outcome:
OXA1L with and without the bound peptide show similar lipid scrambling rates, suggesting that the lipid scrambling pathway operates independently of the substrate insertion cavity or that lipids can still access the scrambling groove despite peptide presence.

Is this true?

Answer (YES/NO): NO